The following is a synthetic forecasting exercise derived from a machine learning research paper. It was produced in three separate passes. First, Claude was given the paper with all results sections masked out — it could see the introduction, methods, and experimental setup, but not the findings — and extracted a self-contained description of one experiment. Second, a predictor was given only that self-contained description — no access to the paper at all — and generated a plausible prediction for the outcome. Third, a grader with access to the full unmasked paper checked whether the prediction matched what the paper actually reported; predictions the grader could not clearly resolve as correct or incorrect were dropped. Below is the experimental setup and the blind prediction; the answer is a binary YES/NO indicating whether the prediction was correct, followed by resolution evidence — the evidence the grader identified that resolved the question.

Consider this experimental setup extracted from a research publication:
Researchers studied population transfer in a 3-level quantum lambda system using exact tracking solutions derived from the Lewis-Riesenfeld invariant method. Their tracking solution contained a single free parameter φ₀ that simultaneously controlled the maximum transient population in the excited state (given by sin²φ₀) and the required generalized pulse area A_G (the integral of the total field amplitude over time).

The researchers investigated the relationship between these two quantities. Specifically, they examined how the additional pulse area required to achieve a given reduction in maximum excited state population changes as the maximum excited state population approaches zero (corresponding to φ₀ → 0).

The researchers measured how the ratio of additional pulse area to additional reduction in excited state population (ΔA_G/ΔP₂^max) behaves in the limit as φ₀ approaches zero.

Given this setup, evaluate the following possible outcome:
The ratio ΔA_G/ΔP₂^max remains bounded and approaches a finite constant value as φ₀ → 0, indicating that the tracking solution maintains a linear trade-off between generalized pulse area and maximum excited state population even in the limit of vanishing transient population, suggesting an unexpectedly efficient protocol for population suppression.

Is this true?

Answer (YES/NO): NO